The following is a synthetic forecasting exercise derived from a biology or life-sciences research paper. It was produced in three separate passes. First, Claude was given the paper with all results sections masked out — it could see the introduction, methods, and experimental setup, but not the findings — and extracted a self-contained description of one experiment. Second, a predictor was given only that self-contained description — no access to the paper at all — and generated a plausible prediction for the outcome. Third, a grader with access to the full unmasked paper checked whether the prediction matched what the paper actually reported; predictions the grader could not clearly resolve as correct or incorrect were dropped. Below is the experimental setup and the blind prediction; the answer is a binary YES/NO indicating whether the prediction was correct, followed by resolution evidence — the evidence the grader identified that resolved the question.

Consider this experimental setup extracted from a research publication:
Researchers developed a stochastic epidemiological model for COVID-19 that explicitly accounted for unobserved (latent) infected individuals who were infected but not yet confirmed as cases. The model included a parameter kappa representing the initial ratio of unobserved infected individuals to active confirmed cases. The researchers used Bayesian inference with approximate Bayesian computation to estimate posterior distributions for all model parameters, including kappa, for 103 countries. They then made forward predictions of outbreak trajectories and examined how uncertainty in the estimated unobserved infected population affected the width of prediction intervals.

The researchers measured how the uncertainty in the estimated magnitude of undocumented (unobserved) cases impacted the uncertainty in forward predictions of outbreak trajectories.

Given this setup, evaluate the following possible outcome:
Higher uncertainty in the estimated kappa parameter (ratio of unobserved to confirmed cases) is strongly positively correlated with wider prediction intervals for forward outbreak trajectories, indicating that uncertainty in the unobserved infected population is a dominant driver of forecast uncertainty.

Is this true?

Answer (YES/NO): YES